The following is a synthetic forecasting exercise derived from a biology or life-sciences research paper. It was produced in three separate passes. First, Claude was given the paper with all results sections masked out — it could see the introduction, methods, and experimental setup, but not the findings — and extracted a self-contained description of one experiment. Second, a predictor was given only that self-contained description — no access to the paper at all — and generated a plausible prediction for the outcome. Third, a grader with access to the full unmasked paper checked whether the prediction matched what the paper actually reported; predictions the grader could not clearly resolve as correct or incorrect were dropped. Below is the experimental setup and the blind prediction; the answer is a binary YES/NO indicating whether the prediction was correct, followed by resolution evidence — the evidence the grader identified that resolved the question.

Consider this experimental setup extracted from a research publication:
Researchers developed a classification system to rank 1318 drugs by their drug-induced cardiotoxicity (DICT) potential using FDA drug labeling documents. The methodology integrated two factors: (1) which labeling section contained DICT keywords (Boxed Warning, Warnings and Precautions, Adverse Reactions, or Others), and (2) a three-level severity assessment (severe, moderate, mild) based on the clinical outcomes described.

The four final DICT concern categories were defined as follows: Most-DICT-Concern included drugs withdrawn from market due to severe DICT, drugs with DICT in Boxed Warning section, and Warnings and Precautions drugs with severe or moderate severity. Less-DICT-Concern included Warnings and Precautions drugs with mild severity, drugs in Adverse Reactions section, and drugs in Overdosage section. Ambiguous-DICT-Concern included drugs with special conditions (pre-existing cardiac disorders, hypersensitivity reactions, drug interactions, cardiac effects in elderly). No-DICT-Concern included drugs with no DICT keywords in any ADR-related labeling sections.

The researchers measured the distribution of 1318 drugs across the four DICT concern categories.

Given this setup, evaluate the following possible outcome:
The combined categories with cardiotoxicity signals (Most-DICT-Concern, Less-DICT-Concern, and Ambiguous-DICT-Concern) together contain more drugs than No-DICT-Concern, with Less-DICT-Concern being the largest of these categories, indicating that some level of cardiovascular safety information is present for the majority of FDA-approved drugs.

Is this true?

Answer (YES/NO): YES